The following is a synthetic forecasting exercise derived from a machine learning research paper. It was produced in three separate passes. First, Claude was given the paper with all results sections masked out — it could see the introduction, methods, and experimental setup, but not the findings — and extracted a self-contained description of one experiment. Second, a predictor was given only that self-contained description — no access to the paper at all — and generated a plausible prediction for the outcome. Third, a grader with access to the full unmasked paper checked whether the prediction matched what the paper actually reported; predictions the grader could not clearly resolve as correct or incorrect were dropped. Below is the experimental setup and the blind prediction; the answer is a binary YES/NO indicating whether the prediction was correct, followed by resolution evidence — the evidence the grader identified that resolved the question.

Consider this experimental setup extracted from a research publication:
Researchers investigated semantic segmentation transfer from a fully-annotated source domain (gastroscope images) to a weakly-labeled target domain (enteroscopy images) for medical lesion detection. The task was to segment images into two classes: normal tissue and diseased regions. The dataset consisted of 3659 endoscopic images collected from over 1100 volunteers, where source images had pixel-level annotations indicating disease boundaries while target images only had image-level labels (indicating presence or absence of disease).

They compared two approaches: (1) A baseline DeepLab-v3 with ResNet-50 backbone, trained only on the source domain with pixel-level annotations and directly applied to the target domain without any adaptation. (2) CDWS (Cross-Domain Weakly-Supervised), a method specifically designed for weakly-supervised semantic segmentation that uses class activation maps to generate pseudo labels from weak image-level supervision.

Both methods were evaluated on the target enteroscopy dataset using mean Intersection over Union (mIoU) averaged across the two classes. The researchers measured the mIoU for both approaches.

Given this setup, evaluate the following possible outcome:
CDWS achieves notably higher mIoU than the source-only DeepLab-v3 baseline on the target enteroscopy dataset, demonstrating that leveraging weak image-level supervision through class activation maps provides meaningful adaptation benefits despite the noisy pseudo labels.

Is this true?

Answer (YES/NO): NO